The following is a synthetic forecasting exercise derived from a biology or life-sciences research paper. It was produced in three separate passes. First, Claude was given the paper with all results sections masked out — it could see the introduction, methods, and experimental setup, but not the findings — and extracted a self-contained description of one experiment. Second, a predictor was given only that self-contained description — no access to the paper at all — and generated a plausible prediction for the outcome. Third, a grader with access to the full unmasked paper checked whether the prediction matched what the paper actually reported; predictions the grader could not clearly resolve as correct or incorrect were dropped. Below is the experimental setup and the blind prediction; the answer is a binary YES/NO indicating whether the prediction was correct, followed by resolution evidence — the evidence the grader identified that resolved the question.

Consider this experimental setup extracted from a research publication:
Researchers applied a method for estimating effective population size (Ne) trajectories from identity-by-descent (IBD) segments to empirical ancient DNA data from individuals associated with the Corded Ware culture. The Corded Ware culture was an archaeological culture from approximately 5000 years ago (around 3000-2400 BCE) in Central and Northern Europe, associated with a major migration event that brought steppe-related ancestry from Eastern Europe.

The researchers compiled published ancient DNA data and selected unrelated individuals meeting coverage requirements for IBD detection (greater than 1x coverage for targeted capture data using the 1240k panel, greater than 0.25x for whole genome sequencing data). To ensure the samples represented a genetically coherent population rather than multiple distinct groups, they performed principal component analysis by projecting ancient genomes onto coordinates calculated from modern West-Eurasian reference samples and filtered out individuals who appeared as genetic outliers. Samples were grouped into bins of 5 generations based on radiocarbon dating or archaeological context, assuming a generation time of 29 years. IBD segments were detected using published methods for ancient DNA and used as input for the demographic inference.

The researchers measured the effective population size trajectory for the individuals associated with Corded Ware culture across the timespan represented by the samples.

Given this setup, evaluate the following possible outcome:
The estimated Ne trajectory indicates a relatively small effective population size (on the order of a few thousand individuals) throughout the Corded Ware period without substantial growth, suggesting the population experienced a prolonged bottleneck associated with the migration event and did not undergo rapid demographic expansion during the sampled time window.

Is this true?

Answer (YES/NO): NO